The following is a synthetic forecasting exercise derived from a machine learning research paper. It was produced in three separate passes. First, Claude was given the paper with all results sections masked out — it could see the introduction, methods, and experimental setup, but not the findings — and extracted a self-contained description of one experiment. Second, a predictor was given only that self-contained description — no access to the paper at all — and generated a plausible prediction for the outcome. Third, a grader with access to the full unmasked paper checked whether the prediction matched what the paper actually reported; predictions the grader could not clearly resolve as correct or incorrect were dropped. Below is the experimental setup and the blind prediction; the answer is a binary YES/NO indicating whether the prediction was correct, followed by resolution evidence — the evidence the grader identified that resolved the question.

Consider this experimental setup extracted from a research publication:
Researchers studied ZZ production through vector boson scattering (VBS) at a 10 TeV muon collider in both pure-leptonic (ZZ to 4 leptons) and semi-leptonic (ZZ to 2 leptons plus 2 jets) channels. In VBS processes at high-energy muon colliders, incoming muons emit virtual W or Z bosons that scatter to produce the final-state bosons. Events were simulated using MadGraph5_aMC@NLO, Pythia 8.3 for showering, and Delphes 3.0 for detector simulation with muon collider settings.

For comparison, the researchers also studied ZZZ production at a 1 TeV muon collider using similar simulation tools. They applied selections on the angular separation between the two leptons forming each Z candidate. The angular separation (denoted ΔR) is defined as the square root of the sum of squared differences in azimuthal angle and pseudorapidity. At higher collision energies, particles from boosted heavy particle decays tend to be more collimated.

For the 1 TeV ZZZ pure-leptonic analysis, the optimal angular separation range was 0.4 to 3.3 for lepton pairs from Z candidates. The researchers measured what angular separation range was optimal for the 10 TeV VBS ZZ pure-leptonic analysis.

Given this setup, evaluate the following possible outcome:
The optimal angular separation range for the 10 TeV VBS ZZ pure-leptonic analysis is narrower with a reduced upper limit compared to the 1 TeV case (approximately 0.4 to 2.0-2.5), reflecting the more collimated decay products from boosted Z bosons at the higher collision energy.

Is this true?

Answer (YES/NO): NO